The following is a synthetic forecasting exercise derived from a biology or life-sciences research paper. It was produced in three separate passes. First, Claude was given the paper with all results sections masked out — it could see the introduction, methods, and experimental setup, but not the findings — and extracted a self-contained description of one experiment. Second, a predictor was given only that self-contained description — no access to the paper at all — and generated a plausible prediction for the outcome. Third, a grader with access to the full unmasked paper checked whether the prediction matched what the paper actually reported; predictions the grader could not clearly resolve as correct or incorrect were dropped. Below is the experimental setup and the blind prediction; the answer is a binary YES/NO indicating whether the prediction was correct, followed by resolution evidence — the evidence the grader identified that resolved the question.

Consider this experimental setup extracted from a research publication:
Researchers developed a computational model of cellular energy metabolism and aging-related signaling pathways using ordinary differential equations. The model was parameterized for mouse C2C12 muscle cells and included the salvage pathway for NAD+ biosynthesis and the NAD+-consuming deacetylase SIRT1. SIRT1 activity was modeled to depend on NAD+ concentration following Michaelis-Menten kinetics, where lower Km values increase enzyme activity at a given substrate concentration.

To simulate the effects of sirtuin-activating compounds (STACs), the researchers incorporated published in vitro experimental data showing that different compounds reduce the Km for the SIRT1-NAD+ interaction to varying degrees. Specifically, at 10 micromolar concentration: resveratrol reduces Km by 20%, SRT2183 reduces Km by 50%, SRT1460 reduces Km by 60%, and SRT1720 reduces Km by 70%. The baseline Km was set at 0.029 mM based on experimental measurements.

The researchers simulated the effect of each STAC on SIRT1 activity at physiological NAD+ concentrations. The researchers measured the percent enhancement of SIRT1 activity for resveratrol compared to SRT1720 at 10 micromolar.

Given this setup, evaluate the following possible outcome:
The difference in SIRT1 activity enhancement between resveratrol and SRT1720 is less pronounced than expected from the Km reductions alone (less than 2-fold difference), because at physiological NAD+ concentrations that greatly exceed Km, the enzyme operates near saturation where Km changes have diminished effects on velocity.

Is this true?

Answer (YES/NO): NO